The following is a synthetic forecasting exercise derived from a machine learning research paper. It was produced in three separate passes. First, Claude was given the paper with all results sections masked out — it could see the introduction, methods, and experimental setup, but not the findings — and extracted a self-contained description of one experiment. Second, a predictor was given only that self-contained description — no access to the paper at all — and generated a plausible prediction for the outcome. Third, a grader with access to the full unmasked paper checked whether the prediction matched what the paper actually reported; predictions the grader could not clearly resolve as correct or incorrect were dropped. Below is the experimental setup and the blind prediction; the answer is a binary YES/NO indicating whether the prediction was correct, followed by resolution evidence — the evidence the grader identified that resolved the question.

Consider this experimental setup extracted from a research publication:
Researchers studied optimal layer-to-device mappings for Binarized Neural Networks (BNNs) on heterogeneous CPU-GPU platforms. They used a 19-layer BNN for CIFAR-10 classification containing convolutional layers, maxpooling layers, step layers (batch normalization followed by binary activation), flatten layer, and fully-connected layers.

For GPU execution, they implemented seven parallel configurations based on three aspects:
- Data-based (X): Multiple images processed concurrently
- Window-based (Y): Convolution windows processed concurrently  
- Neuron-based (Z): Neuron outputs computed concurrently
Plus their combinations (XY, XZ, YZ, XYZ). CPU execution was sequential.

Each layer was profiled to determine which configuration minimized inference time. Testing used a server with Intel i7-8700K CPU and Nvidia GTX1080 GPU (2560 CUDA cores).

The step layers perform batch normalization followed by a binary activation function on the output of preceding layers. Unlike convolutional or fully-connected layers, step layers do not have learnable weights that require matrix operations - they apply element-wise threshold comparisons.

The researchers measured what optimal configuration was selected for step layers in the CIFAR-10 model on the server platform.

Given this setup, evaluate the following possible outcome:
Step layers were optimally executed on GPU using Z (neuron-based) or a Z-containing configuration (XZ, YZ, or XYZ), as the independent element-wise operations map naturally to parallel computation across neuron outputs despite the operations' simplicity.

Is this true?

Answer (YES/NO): NO